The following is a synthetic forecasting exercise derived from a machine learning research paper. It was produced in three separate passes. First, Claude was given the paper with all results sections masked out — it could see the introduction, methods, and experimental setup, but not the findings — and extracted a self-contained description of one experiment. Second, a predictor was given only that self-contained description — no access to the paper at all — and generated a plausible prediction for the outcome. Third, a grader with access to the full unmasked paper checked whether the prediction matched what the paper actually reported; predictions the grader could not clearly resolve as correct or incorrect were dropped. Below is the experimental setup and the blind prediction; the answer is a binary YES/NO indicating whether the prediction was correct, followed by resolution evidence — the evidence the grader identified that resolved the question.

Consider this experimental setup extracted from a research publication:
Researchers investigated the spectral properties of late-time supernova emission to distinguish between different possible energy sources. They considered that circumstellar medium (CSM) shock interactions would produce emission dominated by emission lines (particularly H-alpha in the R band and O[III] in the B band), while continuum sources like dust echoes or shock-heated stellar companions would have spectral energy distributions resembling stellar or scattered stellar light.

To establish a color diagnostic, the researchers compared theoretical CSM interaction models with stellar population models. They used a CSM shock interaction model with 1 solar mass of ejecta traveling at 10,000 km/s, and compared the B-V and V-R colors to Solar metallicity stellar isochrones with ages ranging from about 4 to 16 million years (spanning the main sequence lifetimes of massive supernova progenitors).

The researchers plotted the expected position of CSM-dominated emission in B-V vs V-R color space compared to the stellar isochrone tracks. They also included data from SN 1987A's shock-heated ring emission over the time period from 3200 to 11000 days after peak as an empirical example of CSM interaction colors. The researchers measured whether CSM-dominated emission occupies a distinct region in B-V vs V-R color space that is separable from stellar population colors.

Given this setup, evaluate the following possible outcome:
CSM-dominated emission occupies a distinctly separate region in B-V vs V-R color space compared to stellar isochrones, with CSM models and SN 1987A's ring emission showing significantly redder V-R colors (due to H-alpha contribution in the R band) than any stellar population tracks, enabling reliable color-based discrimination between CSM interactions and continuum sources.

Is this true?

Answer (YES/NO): YES